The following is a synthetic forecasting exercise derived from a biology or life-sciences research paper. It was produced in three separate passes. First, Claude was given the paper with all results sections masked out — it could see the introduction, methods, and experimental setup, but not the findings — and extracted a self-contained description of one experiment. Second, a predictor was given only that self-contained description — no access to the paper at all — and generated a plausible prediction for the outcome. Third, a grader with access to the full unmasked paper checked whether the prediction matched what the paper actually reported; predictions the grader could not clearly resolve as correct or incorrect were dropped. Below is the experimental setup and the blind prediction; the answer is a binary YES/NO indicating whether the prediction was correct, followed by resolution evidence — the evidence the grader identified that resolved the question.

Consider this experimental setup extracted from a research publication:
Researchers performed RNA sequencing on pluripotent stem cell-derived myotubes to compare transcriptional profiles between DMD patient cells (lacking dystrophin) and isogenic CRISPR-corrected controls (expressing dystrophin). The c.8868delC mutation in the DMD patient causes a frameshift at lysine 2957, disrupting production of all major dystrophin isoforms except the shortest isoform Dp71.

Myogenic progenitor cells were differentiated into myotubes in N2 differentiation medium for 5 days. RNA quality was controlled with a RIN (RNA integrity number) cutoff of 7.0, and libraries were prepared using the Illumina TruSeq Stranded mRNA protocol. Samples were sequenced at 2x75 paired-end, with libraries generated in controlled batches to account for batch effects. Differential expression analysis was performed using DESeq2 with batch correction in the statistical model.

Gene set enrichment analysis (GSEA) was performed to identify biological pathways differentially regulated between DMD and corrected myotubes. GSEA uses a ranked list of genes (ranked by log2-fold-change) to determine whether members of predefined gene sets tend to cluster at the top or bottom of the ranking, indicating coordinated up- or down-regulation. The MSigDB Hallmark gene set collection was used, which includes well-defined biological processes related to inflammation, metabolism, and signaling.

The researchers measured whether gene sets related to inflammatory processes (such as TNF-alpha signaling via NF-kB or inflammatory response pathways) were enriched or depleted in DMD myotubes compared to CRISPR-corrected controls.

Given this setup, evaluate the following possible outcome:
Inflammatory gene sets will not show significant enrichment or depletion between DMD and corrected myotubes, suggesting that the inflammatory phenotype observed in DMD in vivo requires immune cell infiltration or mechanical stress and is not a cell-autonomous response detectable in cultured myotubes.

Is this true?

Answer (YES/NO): NO